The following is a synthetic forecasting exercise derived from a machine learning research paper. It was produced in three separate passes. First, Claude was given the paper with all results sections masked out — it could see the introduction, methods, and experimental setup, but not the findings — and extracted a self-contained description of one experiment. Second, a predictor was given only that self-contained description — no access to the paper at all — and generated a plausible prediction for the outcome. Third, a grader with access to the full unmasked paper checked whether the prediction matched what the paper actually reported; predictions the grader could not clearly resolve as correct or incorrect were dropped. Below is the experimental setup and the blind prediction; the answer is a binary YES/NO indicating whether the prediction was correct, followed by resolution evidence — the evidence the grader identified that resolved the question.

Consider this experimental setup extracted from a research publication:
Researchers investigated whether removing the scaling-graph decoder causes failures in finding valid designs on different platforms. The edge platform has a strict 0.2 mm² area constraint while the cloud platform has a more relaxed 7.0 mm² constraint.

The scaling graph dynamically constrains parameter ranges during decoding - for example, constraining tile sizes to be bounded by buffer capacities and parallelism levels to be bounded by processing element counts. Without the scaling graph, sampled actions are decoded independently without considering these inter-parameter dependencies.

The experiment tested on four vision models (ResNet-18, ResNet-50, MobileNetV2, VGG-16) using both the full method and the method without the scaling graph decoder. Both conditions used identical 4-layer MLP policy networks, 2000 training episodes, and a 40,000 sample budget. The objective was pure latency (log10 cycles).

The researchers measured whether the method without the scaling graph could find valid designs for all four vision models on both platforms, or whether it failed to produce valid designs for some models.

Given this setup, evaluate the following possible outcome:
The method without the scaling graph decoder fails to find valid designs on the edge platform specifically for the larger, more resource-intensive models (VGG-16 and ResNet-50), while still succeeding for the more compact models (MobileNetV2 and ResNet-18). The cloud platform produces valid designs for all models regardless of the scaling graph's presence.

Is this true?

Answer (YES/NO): NO